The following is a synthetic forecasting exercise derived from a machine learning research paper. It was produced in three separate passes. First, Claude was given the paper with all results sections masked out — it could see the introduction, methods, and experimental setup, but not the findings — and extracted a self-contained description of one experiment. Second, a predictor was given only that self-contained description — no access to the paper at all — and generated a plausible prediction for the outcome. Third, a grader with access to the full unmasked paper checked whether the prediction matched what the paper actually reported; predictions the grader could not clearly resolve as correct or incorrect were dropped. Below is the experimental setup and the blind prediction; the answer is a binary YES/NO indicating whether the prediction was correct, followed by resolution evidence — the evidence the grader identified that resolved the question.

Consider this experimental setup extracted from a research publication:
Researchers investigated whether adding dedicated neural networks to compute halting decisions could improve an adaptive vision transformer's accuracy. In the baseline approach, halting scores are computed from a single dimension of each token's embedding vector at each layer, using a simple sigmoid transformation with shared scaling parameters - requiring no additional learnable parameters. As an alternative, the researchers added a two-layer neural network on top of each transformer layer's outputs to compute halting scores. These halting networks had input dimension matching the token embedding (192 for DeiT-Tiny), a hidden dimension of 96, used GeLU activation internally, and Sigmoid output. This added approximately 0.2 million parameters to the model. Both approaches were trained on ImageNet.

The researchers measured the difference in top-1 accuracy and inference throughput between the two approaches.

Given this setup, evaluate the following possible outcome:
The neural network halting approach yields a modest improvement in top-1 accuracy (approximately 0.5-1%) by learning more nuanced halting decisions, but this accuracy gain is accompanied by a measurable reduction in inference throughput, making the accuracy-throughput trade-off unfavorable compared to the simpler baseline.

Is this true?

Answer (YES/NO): NO